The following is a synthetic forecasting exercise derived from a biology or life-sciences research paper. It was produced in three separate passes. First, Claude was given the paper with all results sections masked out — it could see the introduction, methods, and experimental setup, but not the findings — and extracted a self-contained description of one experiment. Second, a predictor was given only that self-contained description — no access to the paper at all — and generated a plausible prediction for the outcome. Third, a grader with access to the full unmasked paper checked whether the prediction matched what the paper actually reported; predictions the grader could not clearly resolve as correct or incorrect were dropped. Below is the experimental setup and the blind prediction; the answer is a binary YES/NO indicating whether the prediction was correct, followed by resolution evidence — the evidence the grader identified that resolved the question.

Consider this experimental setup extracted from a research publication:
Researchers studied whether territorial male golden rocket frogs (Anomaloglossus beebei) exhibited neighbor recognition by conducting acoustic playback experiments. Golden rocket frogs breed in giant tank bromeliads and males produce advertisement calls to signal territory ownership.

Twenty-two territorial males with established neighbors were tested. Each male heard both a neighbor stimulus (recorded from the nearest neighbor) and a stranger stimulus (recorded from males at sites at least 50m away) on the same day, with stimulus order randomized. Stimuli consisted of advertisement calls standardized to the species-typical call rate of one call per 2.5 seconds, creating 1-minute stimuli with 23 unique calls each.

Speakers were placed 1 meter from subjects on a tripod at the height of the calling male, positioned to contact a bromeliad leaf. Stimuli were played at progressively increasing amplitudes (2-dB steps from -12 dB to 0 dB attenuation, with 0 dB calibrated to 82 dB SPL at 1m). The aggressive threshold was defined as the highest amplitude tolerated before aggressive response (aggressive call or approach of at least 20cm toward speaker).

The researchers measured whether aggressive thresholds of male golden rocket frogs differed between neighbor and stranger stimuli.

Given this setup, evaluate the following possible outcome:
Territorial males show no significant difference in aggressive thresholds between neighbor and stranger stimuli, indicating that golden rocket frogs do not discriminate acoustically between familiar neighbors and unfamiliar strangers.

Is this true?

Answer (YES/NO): NO